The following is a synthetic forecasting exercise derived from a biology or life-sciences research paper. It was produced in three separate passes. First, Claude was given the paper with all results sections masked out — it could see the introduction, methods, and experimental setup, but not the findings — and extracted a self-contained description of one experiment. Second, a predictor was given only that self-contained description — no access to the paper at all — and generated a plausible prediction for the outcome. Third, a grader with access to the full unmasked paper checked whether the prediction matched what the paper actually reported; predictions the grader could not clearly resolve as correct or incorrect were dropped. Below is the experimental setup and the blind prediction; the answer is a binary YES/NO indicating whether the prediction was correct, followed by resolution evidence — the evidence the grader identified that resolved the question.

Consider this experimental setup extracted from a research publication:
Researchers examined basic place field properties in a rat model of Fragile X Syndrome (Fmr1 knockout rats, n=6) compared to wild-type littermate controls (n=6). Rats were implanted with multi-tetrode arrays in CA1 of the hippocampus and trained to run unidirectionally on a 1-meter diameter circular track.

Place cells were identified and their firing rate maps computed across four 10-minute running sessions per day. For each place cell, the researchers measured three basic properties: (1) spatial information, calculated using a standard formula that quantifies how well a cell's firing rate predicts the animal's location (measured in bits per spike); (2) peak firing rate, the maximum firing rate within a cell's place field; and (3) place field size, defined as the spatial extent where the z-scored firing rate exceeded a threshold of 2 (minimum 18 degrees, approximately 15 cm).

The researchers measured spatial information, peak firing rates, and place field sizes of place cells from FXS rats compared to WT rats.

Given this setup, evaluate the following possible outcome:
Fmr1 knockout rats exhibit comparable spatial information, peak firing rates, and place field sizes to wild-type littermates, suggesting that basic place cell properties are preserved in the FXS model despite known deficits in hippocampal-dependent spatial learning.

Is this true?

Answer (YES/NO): YES